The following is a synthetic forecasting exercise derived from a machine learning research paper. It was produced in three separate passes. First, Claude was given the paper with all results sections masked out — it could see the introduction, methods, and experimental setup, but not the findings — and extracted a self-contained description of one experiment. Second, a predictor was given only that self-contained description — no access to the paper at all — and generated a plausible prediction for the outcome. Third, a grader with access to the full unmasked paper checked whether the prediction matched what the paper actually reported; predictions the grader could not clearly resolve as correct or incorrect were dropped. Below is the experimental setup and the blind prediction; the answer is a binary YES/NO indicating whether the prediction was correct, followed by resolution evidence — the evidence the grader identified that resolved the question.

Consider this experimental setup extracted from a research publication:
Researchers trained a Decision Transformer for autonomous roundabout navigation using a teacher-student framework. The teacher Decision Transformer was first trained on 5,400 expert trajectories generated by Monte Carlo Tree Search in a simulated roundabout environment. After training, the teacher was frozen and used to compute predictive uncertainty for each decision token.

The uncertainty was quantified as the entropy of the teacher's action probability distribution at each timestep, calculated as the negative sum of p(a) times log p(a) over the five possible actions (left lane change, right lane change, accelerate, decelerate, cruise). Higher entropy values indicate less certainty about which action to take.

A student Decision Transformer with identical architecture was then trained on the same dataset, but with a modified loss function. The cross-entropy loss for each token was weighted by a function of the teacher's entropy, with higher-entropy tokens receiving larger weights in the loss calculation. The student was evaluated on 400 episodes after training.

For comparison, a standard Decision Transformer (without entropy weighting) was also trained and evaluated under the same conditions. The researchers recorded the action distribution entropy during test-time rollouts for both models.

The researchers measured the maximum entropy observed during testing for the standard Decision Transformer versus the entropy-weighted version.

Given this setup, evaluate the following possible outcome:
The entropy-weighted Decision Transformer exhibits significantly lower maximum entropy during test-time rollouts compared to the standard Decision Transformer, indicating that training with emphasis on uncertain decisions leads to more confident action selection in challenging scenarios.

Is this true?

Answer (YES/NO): YES